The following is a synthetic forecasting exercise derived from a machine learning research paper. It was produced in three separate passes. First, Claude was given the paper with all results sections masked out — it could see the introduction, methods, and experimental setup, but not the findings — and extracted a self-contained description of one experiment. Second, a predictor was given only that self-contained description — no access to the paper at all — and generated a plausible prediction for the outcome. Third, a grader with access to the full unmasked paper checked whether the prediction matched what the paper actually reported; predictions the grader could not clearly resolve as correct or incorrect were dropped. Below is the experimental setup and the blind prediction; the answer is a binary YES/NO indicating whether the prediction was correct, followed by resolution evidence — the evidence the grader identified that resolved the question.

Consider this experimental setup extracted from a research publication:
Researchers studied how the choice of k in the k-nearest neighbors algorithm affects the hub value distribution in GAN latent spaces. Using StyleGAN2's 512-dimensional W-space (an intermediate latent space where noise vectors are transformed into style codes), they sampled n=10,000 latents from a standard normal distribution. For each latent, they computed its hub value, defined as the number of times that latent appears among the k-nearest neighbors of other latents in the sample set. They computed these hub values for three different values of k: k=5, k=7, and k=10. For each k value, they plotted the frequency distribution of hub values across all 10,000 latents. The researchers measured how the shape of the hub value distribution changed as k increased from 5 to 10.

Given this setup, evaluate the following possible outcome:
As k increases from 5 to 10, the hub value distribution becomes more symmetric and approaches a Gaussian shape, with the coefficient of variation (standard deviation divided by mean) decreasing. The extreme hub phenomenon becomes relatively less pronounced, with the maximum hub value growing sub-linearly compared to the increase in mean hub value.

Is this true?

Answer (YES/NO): NO